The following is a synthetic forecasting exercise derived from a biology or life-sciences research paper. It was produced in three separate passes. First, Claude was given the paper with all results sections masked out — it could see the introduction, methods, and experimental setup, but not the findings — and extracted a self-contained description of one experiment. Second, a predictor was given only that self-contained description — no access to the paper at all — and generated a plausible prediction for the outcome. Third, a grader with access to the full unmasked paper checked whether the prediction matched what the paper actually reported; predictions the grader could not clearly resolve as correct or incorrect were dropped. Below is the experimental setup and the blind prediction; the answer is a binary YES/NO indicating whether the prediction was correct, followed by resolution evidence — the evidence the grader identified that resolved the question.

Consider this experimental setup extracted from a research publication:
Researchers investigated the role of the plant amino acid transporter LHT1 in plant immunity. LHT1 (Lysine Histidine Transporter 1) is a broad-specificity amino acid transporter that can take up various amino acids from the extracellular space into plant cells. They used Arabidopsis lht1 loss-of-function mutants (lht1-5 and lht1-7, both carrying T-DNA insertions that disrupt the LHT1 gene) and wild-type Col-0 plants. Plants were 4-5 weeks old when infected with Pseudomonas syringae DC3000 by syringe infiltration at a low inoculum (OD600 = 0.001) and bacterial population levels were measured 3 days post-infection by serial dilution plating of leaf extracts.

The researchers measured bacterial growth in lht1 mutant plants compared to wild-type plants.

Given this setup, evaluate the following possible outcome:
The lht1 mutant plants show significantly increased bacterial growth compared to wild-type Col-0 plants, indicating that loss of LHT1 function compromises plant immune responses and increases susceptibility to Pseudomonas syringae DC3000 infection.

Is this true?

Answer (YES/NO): NO